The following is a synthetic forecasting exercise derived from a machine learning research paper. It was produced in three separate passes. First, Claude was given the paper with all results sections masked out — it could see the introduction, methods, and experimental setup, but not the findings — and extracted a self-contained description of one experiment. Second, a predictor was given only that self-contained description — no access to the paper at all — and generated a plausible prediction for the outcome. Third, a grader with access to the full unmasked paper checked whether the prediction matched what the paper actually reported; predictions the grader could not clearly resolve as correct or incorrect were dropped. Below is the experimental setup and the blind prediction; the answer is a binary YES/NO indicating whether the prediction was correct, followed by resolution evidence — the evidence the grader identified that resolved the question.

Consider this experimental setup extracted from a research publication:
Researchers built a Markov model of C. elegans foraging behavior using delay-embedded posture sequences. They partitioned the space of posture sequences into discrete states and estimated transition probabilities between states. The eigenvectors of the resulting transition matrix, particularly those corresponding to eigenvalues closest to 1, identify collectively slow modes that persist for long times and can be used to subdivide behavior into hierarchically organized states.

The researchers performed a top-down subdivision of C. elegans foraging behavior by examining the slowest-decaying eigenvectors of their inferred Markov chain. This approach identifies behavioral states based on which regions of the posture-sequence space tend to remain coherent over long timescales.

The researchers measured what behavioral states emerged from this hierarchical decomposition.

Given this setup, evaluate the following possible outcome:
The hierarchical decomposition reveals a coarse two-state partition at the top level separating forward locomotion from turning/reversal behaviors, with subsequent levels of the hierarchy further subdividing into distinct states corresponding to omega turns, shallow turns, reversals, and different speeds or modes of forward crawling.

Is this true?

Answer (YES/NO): YES